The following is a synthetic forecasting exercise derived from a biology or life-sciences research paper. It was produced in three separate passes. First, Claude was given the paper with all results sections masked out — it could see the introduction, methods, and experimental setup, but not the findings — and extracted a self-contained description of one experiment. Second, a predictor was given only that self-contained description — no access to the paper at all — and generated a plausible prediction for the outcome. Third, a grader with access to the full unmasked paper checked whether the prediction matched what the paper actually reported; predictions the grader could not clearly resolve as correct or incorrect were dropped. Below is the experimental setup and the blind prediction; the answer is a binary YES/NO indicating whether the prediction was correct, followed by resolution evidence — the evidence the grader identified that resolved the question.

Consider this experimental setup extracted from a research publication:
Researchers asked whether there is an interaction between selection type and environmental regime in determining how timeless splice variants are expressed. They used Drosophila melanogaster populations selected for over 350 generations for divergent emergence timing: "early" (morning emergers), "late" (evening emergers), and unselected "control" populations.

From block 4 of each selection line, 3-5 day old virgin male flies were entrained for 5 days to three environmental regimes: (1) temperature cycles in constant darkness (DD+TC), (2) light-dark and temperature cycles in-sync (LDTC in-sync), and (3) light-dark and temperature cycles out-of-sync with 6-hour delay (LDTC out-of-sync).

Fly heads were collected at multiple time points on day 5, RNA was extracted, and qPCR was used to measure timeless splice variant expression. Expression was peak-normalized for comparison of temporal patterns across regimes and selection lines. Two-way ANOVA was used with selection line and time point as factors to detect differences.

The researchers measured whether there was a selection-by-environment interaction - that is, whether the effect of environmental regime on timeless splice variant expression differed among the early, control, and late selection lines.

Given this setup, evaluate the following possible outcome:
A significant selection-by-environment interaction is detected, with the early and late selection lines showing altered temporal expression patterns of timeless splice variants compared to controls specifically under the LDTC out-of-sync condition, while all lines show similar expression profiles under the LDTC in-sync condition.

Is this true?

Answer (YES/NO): NO